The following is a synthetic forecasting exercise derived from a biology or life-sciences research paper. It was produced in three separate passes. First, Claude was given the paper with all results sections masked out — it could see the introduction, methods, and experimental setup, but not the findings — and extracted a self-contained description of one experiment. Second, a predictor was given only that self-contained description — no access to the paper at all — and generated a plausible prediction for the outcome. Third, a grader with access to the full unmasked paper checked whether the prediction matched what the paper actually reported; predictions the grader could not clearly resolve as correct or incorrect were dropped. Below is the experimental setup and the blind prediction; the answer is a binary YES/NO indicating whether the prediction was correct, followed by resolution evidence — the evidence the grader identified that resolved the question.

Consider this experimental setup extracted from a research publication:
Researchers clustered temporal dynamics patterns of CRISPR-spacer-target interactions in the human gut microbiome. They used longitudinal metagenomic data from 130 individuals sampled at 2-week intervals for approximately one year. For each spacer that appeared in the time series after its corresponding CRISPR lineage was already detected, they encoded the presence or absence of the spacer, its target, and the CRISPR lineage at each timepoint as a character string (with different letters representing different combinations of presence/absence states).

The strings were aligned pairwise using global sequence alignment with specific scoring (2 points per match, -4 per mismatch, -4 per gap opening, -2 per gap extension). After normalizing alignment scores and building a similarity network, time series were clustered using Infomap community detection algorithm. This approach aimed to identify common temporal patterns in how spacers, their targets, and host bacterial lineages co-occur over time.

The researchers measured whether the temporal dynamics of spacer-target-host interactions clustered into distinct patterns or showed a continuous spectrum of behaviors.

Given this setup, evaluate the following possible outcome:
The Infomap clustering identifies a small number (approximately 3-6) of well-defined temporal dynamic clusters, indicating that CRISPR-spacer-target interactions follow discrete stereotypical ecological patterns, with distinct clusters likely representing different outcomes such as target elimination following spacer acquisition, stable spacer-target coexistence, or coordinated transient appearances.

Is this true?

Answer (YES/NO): NO